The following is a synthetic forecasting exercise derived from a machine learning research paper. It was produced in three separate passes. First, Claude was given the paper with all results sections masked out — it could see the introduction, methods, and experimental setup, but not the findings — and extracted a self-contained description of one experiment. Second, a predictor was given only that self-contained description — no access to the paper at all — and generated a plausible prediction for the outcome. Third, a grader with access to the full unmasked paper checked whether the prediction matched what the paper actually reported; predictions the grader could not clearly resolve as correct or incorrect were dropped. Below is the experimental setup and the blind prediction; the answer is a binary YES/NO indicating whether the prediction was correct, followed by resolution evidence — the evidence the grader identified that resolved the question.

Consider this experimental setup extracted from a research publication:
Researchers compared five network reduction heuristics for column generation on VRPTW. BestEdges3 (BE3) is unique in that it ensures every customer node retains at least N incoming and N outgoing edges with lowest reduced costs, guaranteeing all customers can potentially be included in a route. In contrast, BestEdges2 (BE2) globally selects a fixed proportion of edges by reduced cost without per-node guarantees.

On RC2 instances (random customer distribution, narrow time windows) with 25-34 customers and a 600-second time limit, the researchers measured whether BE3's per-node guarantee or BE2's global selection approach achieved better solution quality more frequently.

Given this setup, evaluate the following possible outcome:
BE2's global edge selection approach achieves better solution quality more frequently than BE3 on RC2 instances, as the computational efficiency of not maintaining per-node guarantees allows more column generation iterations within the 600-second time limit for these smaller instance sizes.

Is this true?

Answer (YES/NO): YES